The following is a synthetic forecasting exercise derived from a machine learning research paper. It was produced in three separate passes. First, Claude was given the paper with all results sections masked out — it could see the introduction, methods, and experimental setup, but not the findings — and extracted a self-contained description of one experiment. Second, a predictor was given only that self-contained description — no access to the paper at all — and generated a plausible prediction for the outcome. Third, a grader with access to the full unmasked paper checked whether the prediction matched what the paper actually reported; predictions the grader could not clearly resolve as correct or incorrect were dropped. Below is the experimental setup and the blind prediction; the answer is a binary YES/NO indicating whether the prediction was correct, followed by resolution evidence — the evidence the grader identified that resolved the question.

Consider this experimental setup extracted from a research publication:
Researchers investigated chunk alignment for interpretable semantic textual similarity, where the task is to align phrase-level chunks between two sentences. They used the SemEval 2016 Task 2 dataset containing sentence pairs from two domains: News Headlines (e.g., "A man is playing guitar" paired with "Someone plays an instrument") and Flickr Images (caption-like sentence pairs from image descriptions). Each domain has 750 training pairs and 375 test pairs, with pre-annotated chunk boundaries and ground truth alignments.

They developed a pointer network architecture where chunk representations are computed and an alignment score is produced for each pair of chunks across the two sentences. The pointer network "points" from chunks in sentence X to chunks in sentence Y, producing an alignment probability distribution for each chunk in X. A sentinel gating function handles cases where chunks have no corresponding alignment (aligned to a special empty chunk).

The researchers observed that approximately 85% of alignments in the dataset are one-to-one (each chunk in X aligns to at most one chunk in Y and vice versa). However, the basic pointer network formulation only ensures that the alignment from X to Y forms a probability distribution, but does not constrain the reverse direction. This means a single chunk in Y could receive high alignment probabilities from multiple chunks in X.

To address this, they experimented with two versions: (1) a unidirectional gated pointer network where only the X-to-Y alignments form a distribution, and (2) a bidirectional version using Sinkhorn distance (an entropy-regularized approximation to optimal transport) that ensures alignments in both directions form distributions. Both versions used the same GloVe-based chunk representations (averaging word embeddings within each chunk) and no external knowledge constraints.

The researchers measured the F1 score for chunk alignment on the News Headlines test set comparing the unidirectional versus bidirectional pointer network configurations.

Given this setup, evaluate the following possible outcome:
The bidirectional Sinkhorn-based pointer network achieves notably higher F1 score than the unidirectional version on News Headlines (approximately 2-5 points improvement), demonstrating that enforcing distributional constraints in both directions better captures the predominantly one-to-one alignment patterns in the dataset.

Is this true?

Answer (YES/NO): NO